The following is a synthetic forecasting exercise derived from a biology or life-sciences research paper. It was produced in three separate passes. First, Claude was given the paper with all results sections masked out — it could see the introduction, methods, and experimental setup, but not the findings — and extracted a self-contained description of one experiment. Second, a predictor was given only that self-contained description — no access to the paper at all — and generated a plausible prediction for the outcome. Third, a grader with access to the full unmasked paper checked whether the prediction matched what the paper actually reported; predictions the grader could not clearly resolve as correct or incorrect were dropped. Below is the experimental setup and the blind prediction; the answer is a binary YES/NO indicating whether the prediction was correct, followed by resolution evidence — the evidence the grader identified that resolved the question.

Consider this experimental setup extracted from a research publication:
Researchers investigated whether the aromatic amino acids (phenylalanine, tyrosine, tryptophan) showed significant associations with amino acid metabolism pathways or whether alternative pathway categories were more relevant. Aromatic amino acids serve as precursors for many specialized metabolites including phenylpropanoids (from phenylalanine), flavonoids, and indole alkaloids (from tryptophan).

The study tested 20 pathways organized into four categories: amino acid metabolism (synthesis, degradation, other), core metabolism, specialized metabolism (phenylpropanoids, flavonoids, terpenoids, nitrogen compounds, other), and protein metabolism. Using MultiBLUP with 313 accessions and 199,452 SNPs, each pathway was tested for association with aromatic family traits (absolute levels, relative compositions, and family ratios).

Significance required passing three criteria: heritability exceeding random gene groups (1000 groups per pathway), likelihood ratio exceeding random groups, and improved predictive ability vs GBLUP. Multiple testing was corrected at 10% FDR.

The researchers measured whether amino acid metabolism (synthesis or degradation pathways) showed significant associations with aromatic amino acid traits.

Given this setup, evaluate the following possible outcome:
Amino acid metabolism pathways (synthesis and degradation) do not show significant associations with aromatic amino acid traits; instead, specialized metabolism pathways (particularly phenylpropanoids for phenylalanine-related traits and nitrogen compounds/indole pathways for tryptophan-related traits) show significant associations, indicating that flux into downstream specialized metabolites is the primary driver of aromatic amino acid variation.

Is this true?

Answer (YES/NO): NO